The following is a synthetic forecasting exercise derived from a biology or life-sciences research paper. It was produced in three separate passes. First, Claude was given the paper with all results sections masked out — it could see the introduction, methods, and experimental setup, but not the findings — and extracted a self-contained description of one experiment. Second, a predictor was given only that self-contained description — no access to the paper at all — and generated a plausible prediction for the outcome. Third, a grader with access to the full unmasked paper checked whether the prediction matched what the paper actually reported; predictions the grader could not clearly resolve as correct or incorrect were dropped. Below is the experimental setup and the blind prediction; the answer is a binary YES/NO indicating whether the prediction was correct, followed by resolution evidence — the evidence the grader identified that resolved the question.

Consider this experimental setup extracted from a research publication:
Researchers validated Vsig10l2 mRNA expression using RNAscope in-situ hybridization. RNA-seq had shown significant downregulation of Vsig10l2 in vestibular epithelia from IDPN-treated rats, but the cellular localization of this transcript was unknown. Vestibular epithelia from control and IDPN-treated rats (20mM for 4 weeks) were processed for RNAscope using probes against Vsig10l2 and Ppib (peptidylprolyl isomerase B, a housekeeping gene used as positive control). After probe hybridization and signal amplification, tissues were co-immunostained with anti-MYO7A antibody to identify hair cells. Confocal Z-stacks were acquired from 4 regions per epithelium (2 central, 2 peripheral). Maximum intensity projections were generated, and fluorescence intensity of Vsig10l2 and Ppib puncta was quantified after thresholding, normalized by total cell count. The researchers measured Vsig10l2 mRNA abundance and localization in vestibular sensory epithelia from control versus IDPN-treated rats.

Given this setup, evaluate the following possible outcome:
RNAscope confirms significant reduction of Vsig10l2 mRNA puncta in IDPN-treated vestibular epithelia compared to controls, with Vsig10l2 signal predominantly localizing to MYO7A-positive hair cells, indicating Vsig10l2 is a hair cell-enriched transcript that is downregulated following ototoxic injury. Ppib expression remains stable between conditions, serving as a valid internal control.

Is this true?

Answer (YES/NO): YES